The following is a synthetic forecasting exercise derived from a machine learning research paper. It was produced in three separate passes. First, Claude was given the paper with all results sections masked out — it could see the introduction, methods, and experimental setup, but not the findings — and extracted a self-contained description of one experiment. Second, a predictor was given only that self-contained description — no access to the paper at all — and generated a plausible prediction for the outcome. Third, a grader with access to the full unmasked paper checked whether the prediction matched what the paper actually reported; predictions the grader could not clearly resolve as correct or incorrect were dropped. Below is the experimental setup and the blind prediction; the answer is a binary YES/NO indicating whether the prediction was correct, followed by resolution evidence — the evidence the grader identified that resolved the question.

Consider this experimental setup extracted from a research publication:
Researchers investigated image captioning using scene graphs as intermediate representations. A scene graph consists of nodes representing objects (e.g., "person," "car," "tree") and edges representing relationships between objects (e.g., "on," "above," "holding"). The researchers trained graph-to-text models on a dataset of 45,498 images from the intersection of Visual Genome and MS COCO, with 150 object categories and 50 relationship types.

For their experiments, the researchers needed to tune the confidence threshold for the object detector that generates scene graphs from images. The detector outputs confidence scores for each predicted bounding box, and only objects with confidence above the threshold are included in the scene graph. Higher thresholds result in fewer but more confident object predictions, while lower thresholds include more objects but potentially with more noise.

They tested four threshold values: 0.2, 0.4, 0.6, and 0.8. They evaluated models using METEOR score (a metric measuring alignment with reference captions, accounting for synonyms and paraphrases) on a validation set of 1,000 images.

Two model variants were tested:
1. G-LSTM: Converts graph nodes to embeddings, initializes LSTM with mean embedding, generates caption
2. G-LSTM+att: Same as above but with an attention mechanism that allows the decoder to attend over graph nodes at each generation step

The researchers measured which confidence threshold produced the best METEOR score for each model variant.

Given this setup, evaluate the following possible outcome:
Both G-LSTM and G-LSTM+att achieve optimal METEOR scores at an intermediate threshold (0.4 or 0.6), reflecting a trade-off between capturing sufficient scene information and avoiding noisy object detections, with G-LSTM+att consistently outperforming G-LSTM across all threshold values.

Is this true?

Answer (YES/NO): NO